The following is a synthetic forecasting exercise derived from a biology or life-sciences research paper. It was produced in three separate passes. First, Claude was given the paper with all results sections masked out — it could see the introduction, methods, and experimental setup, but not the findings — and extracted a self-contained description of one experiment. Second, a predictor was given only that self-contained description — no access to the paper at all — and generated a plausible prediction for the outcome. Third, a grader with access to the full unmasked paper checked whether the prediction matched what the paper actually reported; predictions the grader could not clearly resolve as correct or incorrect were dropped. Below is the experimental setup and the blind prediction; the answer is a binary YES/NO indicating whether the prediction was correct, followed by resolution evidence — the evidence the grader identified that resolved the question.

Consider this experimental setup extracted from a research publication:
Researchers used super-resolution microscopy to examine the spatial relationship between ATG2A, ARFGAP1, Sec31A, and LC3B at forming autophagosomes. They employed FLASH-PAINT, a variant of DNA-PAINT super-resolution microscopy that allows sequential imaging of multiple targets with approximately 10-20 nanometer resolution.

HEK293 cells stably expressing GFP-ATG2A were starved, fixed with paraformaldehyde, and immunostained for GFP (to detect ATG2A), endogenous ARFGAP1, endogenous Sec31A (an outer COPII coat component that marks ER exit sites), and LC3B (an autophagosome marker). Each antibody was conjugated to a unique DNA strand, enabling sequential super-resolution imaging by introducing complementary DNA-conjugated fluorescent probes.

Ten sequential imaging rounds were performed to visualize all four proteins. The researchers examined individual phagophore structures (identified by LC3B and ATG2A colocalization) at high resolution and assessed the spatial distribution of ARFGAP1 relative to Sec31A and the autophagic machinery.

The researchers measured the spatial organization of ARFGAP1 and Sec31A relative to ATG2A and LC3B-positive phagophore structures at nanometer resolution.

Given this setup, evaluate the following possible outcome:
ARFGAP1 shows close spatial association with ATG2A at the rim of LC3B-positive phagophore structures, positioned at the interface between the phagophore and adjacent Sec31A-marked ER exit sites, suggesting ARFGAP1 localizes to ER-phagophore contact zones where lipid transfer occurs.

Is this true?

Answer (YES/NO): NO